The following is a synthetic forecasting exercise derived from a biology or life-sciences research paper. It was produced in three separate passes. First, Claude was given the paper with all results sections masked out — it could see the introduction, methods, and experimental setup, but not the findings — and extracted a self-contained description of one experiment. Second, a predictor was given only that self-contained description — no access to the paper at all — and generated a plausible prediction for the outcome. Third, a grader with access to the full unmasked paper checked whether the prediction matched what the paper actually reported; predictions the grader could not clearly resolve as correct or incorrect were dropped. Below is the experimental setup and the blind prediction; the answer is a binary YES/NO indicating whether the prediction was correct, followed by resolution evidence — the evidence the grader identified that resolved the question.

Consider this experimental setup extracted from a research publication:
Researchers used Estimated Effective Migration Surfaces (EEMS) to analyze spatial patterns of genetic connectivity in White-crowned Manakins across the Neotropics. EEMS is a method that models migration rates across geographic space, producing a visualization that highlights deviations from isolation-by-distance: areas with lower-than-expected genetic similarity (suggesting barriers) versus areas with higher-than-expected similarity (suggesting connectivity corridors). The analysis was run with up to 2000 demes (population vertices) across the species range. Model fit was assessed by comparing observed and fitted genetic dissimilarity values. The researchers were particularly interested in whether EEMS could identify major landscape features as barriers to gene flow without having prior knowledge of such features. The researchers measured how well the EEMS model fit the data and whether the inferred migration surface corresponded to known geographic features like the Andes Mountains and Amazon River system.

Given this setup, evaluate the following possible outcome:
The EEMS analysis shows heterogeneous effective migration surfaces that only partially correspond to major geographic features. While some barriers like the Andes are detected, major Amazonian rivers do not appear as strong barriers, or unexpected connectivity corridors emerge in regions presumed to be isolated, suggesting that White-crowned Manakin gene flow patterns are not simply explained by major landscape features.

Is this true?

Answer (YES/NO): NO